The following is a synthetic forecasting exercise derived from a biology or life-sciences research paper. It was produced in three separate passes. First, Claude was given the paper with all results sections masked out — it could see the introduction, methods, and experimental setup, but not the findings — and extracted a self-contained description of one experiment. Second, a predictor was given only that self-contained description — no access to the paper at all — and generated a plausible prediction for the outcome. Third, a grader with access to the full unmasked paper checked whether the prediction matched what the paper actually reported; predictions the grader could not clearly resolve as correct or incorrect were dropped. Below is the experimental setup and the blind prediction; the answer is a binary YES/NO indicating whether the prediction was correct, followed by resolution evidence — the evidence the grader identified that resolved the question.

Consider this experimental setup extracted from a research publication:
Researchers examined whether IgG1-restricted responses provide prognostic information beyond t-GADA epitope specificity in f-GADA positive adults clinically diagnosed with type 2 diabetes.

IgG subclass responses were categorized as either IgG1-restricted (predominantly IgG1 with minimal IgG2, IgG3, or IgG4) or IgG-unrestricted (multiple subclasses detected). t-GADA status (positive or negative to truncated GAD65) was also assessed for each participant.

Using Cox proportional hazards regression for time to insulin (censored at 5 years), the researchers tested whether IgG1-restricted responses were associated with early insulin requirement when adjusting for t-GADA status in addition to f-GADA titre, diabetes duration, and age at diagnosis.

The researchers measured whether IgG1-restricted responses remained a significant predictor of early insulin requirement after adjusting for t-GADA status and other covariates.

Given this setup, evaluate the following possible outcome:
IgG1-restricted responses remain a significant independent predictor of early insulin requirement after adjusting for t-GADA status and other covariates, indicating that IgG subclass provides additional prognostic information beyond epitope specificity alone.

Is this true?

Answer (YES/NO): NO